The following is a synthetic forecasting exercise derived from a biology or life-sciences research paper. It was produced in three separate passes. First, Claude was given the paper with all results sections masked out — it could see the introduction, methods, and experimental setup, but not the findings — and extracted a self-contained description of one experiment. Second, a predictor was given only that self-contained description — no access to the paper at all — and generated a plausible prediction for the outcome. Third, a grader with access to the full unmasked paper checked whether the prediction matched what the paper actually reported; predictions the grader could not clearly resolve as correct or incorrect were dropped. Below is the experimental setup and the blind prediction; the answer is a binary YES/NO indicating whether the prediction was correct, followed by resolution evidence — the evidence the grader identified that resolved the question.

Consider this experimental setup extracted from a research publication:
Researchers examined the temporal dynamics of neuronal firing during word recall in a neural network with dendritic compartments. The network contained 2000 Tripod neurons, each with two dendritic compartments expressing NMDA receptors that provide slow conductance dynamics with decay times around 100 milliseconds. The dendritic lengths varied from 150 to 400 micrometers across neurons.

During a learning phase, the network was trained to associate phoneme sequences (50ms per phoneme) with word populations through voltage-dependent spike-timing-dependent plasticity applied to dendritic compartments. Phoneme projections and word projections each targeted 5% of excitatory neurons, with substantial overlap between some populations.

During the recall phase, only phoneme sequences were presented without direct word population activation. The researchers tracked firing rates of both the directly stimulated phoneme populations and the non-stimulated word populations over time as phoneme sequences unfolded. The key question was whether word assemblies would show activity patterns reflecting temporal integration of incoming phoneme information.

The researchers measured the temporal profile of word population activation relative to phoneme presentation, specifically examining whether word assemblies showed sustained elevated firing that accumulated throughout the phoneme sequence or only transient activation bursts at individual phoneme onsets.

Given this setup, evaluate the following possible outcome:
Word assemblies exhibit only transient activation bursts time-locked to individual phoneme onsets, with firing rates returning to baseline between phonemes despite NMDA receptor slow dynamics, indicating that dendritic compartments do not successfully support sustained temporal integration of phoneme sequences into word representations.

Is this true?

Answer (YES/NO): NO